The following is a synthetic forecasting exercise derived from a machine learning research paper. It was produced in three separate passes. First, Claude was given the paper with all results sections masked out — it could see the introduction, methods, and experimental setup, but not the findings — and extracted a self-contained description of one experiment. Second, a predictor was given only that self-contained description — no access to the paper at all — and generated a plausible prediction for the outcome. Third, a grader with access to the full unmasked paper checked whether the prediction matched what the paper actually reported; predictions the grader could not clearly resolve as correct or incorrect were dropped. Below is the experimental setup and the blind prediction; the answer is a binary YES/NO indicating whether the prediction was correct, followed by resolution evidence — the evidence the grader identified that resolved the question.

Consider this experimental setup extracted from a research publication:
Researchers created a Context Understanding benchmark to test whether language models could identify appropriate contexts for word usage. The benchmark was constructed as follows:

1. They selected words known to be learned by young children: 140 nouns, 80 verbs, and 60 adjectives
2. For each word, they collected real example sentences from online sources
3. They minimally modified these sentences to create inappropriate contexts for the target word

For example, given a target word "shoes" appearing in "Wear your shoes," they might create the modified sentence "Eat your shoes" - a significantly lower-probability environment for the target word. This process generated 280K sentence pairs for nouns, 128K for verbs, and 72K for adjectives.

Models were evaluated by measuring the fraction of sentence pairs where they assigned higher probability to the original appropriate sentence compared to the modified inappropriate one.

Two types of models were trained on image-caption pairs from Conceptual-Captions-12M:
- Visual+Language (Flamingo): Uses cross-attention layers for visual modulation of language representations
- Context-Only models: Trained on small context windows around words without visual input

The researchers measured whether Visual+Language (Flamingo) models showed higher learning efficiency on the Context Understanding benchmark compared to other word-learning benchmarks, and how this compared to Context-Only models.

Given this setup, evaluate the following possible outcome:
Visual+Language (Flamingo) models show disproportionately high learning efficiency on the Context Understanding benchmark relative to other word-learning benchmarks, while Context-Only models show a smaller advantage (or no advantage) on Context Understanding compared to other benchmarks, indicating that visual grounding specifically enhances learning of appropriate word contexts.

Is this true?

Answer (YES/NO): NO